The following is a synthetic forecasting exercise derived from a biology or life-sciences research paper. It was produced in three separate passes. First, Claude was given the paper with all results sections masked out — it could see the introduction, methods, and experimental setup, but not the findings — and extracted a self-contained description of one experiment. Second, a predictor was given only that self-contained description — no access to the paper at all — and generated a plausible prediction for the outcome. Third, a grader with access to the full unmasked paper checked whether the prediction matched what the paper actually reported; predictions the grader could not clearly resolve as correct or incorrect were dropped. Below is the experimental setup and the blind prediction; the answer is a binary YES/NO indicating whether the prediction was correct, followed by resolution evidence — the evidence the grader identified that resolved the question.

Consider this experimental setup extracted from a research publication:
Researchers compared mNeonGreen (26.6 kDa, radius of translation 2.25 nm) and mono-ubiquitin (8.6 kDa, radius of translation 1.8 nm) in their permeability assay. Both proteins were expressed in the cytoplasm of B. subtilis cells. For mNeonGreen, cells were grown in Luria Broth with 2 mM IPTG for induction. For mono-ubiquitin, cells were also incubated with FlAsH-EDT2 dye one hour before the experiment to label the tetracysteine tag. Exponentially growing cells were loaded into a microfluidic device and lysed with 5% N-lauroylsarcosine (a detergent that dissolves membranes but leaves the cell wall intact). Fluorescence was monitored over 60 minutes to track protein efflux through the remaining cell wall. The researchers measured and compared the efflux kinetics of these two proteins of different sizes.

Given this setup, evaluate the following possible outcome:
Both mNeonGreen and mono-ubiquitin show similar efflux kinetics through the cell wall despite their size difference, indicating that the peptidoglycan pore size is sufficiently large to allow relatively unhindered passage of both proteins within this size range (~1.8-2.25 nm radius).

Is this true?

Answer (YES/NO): NO